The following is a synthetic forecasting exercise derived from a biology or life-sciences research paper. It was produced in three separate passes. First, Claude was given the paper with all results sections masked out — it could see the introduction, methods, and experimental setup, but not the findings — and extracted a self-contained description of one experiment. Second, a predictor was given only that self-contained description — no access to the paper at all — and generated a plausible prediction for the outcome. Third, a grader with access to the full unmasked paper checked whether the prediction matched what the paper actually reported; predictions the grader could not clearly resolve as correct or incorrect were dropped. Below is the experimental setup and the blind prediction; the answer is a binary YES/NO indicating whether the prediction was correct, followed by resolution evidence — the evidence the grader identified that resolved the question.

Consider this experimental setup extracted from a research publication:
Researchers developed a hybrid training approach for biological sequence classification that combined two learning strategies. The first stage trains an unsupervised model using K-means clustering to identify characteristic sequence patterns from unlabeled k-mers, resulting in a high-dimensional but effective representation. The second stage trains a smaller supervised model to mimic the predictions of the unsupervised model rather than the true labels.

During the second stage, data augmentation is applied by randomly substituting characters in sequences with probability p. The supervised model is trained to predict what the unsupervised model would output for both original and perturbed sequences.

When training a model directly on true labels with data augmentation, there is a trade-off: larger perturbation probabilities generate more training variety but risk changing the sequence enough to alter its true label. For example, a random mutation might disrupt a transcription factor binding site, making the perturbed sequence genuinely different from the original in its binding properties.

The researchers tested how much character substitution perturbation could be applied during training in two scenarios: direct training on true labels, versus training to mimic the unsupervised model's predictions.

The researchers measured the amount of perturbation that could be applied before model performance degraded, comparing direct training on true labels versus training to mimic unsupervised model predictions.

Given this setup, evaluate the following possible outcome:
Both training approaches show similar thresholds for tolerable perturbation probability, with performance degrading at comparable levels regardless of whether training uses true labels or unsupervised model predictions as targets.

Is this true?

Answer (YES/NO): NO